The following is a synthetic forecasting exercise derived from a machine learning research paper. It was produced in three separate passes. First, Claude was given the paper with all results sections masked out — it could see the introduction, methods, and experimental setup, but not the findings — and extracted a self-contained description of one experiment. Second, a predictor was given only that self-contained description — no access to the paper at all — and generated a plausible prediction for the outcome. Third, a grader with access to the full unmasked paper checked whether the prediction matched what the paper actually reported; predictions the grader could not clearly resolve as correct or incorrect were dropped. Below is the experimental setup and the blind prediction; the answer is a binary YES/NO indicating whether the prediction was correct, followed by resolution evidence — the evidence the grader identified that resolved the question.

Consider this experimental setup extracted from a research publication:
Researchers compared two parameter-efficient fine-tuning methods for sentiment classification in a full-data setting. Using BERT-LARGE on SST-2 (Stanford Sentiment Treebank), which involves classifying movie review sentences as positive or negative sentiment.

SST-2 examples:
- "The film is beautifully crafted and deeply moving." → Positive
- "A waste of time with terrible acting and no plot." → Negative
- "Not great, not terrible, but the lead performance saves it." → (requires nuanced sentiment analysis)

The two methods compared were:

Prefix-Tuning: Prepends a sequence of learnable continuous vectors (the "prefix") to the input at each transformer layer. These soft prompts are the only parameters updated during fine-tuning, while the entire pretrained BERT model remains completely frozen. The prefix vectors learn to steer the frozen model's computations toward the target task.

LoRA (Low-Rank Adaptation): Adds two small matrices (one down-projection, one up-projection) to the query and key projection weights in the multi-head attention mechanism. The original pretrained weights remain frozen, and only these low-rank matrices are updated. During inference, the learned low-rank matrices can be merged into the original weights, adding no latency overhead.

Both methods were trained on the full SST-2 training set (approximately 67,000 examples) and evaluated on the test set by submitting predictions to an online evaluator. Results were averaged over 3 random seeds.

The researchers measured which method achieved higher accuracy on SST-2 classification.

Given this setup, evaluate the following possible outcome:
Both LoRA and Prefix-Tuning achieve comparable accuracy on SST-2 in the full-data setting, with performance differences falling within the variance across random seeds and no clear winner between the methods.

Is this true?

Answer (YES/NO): NO